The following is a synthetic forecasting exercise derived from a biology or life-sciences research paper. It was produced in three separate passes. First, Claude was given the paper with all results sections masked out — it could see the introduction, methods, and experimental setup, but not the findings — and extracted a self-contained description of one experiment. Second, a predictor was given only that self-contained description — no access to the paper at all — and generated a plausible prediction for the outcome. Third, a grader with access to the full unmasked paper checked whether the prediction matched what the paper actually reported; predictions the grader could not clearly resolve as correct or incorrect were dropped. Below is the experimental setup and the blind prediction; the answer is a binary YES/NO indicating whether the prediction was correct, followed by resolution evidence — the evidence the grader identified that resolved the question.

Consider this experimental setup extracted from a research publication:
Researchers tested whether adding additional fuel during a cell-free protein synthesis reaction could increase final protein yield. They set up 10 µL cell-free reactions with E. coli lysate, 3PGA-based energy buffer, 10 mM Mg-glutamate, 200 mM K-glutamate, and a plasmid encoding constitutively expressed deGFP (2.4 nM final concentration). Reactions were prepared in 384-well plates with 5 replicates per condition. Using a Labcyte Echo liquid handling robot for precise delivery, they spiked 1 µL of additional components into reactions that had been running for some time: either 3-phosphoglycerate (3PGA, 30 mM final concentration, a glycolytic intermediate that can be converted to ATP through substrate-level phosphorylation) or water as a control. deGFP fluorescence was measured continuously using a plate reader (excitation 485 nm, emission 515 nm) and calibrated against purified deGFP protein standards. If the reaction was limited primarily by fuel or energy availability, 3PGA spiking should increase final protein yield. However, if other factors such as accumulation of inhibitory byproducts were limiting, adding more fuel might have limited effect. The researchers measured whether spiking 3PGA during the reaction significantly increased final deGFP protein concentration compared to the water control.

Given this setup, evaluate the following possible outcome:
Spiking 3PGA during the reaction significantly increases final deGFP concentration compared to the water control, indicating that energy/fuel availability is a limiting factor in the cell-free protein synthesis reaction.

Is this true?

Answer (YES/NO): NO